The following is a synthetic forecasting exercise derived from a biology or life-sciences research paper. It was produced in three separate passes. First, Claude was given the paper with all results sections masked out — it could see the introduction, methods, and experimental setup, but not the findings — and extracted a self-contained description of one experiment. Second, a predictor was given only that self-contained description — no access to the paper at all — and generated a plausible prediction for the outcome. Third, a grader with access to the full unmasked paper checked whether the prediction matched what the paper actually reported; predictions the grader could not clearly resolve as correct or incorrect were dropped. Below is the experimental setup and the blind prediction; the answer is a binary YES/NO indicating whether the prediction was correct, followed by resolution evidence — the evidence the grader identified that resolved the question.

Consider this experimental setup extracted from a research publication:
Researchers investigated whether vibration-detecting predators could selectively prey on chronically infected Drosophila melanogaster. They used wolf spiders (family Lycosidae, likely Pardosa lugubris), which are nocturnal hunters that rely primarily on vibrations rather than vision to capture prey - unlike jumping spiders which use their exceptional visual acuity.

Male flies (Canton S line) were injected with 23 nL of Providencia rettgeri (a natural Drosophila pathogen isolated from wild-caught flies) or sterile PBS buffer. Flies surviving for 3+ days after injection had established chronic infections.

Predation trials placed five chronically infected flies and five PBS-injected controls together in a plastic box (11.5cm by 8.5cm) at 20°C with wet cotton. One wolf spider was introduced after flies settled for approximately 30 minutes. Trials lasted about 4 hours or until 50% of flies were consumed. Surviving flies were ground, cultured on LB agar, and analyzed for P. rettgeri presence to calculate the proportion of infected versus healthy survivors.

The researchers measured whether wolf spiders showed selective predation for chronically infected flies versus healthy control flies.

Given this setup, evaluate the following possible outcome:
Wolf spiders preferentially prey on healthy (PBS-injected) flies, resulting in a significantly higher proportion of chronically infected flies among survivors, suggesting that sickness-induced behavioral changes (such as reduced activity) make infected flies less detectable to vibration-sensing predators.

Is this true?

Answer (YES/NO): NO